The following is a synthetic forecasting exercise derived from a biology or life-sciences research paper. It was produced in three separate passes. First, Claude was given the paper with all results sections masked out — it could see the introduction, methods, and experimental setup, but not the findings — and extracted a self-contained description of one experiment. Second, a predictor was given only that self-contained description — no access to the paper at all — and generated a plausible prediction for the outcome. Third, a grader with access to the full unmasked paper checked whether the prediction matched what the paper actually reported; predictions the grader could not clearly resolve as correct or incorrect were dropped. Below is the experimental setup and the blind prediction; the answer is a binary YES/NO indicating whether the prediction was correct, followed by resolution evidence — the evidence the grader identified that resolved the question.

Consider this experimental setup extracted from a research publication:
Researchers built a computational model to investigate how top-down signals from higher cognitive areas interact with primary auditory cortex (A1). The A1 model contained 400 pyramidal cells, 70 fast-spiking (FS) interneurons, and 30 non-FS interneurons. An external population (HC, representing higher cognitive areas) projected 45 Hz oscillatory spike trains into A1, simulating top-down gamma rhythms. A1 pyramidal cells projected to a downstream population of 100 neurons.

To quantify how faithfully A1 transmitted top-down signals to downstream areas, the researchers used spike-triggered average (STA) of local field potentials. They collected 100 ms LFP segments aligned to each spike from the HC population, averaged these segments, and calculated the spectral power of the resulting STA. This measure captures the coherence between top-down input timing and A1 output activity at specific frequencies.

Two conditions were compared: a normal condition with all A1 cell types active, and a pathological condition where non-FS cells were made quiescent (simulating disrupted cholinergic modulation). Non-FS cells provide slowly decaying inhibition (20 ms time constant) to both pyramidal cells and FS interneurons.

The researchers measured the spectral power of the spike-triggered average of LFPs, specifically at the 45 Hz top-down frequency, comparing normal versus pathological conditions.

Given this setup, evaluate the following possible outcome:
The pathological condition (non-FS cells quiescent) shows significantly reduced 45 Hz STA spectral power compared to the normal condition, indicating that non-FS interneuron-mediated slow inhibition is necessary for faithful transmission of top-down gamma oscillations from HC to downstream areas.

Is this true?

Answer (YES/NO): NO